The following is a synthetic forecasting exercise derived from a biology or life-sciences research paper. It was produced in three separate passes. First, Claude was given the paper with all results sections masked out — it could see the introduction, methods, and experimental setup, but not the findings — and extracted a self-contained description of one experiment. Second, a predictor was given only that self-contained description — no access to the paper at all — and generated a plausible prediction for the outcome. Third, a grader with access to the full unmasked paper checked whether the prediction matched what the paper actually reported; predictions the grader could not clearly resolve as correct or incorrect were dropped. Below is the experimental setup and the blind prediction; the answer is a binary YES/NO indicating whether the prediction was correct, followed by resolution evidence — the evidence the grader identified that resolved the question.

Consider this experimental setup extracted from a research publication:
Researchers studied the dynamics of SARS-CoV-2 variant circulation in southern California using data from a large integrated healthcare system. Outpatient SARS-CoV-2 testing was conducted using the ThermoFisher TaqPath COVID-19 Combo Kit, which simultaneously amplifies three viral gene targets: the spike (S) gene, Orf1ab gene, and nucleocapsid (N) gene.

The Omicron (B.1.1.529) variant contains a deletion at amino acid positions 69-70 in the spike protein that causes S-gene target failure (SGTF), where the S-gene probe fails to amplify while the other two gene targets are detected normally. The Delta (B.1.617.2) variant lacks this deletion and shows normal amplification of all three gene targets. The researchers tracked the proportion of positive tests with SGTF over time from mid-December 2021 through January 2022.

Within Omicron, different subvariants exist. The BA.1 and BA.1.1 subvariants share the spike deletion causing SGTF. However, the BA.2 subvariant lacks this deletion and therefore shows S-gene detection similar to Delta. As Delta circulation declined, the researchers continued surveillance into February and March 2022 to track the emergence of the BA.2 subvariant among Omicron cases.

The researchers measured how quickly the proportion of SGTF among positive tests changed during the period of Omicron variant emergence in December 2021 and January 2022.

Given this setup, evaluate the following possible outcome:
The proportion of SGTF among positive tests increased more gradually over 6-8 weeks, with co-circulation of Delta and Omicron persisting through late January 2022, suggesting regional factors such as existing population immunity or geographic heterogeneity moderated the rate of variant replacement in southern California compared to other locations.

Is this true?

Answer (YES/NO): NO